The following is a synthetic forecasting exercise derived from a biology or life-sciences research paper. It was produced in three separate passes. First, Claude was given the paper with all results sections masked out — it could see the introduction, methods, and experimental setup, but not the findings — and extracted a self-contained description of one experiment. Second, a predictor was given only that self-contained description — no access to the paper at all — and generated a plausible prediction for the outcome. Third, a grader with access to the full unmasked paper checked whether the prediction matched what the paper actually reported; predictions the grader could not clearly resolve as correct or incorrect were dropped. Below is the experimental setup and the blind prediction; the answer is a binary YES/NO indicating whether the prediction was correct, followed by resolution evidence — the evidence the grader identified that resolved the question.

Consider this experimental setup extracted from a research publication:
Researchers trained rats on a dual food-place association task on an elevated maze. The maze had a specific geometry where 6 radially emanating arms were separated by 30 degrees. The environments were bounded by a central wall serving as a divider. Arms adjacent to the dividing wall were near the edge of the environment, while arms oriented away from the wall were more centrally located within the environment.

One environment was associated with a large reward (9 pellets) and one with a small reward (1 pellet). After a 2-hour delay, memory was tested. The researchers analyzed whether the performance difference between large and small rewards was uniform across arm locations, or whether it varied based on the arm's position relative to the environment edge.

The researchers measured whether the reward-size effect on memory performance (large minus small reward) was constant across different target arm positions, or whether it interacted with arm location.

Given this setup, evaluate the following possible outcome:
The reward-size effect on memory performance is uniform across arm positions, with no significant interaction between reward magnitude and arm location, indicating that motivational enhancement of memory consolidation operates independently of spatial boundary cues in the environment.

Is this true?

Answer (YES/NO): NO